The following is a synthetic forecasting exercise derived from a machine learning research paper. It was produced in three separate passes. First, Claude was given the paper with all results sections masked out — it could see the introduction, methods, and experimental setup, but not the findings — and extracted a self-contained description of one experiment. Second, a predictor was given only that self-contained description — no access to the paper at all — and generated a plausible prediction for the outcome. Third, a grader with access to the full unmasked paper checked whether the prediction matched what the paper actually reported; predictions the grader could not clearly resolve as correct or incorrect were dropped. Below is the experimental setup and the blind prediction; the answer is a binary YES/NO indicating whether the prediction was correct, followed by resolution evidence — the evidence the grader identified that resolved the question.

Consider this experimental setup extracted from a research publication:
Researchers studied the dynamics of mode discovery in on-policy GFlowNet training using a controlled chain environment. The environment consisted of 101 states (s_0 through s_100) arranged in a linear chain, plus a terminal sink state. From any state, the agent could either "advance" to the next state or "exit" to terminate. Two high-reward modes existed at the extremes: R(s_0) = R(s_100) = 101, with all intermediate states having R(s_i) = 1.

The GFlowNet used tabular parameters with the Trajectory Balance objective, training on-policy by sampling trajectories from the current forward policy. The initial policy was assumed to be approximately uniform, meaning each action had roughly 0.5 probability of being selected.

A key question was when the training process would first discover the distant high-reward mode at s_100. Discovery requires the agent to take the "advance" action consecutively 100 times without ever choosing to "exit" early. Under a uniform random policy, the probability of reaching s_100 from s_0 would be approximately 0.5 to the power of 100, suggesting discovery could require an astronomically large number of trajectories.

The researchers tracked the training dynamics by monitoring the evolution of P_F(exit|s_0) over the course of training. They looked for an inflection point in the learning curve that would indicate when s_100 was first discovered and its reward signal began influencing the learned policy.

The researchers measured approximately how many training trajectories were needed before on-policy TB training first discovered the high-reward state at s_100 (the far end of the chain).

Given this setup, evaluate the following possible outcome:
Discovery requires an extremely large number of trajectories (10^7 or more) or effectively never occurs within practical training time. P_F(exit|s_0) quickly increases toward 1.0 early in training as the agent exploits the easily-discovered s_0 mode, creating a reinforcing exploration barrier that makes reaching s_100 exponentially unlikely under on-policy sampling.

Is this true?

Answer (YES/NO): NO